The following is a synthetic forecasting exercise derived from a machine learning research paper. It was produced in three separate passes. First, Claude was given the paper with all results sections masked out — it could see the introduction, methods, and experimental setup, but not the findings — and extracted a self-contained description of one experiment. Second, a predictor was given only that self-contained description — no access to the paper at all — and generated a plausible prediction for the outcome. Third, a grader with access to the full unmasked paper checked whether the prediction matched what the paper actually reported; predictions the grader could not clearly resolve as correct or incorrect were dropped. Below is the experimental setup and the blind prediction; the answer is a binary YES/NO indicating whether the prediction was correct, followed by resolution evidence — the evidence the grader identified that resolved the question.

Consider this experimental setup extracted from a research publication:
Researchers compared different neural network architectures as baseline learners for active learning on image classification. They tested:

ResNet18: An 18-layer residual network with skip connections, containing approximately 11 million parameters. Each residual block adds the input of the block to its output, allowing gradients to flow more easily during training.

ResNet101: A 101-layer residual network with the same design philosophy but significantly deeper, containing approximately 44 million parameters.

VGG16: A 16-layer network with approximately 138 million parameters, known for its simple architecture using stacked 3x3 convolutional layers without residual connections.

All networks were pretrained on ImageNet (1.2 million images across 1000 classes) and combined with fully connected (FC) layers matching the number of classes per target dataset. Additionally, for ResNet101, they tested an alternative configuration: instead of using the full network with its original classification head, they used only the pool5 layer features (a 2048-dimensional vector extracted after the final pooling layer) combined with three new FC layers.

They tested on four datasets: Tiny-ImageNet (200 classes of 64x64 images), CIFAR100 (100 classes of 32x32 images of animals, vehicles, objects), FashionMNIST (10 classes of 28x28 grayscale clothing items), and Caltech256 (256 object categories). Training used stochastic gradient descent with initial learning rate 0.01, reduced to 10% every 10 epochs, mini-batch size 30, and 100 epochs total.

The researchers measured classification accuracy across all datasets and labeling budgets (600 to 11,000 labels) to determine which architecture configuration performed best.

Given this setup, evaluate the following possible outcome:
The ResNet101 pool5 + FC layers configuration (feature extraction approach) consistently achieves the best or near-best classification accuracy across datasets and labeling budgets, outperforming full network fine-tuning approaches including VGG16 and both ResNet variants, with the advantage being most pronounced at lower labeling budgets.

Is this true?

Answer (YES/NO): NO